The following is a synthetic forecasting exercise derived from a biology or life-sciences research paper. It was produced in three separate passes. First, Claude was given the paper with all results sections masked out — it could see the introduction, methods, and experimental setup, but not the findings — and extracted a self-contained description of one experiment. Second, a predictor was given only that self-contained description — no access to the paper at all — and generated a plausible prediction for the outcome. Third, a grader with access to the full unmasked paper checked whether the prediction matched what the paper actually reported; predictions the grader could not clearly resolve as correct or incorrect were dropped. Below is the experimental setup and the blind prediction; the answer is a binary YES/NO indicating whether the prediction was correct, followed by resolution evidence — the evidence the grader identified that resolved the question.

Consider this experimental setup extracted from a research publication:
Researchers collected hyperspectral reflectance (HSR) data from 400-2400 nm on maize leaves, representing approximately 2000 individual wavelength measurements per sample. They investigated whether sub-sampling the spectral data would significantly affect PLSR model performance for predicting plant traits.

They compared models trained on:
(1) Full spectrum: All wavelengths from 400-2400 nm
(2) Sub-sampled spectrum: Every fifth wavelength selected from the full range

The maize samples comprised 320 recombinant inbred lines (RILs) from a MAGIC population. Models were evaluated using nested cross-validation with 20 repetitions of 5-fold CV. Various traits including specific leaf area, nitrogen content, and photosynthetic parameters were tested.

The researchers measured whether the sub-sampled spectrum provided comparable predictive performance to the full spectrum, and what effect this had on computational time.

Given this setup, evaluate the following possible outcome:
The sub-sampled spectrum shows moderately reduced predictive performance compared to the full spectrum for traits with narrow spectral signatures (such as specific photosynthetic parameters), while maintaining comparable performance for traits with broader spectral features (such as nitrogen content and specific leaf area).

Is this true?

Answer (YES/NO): NO